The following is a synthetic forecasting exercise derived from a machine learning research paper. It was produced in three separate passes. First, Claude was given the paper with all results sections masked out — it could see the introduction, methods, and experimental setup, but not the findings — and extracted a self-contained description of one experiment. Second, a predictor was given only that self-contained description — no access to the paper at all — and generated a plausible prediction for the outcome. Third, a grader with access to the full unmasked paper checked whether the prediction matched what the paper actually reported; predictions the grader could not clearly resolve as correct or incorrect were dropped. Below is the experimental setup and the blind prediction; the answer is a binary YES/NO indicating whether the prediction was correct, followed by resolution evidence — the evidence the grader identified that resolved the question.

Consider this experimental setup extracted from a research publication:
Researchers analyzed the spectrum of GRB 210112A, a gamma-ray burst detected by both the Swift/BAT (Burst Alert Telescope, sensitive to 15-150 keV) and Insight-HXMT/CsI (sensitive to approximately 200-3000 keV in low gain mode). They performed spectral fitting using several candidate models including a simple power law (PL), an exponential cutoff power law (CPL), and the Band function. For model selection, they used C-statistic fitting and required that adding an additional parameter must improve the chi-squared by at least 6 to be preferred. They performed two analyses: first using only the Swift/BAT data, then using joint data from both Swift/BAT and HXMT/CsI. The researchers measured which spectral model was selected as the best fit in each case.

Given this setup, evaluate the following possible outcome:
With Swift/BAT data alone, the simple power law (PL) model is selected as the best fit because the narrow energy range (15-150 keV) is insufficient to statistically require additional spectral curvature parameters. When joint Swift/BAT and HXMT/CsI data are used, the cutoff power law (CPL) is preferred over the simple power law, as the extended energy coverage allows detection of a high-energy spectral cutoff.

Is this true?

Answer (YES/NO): YES